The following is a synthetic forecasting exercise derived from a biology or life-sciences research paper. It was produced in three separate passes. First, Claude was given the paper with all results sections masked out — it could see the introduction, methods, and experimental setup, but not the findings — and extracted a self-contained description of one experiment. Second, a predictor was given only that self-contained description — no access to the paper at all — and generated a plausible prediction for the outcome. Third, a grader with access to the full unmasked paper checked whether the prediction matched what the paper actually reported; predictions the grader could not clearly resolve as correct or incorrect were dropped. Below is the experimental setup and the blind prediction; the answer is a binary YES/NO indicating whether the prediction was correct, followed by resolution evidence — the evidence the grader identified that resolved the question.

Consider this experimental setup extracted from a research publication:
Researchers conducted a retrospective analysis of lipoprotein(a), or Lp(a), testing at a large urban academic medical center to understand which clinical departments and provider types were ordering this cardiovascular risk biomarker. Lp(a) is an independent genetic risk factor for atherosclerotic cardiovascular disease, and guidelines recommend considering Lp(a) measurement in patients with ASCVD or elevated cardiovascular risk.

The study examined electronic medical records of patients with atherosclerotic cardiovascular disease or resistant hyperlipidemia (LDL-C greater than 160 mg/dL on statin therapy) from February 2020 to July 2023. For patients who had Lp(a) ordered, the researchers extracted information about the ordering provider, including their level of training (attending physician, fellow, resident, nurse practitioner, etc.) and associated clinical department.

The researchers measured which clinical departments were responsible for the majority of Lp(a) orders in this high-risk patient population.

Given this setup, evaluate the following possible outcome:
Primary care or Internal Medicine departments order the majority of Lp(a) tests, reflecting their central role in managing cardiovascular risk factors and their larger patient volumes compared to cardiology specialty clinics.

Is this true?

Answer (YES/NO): NO